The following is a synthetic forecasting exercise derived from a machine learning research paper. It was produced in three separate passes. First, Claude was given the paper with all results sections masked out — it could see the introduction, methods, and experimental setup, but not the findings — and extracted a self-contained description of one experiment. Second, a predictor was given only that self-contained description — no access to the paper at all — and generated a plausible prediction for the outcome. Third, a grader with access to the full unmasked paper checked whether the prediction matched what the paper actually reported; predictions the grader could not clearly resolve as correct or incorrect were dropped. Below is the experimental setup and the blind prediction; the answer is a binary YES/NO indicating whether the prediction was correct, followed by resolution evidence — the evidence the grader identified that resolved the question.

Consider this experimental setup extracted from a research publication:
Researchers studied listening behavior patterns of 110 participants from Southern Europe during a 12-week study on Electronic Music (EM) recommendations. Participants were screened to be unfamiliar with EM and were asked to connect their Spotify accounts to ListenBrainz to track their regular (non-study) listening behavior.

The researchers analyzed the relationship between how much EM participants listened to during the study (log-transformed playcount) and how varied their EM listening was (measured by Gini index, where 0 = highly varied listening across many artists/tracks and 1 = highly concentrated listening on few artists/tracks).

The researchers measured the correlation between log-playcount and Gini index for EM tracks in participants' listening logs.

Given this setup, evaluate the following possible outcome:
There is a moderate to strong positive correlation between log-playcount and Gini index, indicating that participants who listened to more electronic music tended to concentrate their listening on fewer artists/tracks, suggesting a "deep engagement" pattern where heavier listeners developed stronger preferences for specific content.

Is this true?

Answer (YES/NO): YES